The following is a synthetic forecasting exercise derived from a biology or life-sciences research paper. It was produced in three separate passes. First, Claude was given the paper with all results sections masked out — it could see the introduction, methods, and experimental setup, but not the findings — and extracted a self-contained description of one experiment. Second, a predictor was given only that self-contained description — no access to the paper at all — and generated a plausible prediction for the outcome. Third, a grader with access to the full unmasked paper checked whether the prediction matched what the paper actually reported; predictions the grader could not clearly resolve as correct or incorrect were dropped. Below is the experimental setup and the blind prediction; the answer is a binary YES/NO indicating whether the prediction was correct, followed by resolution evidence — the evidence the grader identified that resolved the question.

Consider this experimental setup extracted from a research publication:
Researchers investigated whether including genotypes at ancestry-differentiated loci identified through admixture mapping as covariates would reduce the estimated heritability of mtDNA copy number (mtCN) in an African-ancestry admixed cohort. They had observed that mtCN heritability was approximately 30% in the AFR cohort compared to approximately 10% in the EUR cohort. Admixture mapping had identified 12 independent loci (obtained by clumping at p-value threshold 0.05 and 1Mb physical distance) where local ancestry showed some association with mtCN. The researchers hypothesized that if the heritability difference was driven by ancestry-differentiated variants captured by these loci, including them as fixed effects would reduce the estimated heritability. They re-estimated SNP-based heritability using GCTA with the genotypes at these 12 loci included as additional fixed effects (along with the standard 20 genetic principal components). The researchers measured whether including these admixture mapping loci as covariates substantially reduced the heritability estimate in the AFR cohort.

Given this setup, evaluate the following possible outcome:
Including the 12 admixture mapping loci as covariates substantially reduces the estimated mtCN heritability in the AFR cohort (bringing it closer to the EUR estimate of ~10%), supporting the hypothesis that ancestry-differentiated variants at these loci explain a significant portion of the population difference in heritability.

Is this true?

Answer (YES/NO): YES